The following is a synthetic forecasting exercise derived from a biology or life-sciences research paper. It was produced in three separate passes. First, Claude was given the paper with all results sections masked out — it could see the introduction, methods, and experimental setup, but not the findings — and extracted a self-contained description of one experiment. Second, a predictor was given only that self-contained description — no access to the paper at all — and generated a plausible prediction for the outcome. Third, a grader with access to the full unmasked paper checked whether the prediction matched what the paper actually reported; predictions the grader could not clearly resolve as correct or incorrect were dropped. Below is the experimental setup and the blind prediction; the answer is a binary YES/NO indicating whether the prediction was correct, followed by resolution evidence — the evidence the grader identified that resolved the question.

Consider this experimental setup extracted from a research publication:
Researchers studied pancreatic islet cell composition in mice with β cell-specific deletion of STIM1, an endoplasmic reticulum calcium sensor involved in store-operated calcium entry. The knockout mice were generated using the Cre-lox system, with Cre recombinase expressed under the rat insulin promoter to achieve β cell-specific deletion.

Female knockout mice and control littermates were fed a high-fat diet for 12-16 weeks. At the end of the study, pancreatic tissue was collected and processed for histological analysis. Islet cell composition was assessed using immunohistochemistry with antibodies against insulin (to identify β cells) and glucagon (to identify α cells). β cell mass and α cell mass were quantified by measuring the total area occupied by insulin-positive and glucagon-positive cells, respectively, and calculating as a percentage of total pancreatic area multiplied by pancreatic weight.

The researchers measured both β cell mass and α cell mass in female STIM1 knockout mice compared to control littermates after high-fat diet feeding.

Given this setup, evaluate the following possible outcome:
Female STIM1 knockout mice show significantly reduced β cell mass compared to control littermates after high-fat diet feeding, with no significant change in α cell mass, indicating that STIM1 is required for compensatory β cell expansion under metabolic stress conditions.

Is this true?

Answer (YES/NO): NO